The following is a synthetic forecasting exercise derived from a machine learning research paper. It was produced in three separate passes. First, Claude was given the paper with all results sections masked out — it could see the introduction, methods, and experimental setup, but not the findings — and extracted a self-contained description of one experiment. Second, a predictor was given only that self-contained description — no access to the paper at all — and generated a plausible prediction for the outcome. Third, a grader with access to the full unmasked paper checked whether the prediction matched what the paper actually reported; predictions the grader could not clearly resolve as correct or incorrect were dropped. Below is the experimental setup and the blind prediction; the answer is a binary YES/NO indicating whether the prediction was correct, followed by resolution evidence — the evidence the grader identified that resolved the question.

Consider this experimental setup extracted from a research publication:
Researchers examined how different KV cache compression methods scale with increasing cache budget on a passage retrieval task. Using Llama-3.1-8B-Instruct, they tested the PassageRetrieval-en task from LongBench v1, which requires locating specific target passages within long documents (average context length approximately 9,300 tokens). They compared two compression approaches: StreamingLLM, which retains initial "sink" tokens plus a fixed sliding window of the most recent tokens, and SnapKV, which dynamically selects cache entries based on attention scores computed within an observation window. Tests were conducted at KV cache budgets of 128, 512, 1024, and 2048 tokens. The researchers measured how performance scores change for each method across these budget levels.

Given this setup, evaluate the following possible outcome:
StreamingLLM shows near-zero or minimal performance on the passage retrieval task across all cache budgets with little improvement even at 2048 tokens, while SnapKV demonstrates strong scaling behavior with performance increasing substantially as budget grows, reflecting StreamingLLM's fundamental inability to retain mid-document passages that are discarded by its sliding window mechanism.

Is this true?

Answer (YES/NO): NO